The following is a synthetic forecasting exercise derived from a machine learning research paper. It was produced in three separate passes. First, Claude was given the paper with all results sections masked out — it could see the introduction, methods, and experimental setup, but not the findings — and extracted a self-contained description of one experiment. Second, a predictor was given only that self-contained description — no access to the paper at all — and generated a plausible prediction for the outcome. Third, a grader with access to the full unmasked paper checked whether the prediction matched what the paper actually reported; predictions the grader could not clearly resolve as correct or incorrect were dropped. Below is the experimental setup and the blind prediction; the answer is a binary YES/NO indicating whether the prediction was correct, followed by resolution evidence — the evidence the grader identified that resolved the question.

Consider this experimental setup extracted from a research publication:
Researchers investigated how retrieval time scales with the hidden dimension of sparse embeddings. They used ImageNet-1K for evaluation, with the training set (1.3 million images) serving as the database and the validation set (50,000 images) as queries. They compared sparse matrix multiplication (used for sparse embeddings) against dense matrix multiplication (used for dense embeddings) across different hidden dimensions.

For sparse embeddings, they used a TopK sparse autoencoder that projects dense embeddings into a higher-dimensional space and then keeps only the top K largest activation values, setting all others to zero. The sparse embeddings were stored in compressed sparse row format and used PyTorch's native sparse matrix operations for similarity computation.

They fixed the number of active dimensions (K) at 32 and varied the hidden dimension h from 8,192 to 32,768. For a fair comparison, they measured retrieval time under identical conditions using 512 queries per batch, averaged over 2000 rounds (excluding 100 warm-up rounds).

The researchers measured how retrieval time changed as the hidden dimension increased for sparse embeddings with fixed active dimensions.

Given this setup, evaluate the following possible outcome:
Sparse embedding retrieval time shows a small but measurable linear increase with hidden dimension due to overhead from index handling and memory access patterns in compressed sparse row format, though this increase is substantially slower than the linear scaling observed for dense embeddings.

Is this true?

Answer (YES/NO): NO